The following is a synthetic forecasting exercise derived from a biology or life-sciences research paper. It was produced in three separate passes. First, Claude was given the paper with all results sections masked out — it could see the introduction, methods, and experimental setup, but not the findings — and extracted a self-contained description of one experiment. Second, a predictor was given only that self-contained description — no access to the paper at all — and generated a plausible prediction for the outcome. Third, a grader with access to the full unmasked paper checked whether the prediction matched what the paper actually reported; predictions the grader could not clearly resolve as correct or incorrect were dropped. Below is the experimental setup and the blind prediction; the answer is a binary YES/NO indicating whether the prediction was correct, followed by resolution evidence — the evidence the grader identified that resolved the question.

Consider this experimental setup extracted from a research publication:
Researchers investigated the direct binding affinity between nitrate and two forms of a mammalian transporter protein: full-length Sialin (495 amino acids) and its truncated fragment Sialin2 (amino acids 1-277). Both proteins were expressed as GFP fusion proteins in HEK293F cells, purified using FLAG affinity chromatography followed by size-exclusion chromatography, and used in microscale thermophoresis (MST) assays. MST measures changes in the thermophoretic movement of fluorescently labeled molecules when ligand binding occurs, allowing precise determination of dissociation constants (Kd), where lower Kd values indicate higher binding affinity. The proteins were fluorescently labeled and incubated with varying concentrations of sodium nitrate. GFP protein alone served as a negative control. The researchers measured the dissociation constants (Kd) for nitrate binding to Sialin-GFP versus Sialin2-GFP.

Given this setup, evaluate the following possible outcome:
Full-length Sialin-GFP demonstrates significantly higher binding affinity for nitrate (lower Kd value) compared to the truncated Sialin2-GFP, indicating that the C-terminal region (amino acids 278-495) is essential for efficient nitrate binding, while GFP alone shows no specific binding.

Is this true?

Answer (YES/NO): NO